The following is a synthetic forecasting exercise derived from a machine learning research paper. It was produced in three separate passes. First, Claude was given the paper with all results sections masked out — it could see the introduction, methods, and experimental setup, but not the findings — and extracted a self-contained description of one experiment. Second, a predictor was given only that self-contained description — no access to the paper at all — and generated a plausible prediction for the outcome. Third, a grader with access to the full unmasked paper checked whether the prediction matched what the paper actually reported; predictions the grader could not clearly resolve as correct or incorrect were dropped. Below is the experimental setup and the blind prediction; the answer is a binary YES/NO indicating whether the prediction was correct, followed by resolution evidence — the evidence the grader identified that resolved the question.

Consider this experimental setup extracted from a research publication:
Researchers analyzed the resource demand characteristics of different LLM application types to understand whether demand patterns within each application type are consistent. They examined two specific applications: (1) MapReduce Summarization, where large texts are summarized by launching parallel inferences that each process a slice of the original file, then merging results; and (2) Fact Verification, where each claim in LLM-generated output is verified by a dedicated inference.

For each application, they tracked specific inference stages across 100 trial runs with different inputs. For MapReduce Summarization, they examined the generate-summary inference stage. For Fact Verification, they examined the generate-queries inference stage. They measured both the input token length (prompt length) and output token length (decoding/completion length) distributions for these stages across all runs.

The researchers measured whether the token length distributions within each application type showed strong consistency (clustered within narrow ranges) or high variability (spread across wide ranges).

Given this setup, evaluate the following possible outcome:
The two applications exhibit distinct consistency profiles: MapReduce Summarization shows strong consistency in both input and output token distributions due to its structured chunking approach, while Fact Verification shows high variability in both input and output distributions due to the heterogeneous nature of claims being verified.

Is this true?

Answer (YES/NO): NO